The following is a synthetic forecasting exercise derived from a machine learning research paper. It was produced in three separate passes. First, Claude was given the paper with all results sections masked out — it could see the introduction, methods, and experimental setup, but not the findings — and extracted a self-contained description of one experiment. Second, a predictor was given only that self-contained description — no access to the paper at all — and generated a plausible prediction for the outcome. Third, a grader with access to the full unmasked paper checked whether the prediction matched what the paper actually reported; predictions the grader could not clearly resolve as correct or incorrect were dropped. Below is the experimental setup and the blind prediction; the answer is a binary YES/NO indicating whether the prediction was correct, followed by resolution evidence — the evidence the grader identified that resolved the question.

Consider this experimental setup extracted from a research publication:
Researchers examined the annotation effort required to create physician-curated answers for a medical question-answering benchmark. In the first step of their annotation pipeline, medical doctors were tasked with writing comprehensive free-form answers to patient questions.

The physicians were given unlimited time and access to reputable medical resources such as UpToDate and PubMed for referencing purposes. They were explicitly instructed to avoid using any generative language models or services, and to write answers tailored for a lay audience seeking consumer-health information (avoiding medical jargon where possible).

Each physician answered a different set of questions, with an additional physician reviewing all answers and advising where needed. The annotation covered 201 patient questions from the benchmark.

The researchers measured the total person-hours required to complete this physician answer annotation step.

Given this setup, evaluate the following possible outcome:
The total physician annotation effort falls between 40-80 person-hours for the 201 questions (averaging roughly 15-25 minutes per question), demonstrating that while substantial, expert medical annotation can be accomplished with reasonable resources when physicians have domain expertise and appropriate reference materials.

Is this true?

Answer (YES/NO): NO